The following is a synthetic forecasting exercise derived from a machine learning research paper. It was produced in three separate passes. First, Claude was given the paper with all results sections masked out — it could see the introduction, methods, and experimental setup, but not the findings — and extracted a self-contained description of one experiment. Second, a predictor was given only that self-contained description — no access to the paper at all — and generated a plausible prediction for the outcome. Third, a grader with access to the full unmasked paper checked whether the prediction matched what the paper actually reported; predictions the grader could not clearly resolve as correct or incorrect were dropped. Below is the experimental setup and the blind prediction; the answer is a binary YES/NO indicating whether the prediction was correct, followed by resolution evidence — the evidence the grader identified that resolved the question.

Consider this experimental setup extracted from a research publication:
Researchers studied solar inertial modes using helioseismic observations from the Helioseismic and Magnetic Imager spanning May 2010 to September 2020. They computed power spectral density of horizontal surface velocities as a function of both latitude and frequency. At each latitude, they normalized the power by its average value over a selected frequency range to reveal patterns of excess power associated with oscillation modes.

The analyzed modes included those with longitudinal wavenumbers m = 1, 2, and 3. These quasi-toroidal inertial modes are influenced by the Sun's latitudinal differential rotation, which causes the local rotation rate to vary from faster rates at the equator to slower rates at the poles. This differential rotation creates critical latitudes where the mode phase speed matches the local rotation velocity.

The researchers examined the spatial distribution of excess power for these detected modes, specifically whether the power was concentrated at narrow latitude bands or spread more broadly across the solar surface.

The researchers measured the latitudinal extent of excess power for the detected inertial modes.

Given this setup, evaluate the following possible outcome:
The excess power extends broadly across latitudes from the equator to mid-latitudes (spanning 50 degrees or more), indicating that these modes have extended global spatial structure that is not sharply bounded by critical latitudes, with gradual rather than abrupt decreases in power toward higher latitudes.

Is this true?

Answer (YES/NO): NO